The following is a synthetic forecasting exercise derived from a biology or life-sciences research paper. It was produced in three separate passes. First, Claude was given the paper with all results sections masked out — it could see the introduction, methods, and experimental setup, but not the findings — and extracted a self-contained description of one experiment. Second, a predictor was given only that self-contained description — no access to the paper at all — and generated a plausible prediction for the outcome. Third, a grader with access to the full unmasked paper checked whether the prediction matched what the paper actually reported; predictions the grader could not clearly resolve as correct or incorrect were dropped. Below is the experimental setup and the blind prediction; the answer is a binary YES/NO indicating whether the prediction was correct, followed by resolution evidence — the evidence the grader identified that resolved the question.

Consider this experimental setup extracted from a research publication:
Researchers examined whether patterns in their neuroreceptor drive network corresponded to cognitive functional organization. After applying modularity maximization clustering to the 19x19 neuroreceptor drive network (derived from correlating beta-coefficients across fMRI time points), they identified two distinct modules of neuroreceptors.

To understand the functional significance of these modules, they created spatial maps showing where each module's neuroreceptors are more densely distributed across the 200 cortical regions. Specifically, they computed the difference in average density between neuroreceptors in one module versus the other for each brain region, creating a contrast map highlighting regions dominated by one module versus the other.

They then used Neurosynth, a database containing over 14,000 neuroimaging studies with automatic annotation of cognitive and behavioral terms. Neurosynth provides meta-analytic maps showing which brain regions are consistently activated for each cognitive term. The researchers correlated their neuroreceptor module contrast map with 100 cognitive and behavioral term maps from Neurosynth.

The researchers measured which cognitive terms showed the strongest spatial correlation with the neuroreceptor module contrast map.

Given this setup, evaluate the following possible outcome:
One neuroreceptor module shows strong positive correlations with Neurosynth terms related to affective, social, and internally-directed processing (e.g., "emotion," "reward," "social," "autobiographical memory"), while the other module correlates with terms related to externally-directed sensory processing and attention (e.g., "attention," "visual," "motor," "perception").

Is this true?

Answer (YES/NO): YES